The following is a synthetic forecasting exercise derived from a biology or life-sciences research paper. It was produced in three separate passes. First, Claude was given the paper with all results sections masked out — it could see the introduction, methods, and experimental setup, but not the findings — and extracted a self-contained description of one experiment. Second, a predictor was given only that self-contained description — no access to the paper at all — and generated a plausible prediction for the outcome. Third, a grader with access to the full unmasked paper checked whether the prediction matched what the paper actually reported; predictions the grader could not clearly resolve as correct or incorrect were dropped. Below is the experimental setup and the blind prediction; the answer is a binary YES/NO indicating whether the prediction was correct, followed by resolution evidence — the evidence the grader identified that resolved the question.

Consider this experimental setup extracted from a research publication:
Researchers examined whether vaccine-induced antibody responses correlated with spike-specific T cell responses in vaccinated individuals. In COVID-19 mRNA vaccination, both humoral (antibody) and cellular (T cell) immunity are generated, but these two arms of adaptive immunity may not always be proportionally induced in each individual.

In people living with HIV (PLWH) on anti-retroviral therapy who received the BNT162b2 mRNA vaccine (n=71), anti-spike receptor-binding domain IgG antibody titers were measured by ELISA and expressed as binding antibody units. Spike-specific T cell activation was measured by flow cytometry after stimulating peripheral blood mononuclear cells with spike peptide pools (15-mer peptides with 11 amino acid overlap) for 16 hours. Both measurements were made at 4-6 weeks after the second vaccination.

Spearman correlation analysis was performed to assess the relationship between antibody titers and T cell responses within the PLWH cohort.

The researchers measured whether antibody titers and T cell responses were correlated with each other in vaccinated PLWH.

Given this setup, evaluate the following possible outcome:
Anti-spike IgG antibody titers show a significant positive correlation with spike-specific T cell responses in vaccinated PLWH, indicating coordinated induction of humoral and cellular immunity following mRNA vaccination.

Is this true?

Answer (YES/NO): NO